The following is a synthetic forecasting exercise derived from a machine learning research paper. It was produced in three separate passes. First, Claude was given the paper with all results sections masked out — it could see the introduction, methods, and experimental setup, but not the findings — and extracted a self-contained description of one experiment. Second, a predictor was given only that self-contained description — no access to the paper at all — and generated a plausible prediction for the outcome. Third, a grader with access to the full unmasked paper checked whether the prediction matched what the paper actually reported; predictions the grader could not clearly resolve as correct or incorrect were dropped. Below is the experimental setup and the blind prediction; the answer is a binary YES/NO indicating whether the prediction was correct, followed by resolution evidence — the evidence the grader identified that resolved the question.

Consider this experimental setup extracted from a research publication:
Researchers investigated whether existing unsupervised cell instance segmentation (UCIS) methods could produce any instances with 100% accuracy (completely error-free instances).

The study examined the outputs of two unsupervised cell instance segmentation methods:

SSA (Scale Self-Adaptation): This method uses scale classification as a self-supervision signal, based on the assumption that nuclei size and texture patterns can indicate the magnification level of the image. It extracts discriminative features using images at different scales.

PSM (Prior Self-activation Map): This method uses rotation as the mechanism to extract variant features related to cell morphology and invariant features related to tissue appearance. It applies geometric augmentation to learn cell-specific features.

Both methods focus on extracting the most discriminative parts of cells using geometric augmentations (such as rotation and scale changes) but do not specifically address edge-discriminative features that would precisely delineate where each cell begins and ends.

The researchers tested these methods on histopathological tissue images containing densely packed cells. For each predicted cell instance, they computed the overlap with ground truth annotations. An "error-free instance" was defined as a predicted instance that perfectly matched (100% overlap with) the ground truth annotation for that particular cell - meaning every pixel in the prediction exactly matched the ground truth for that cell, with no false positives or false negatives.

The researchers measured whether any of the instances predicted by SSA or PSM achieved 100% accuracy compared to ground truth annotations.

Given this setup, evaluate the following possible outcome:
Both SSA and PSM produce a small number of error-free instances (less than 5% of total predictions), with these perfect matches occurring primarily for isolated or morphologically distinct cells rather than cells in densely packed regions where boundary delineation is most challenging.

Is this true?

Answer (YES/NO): NO